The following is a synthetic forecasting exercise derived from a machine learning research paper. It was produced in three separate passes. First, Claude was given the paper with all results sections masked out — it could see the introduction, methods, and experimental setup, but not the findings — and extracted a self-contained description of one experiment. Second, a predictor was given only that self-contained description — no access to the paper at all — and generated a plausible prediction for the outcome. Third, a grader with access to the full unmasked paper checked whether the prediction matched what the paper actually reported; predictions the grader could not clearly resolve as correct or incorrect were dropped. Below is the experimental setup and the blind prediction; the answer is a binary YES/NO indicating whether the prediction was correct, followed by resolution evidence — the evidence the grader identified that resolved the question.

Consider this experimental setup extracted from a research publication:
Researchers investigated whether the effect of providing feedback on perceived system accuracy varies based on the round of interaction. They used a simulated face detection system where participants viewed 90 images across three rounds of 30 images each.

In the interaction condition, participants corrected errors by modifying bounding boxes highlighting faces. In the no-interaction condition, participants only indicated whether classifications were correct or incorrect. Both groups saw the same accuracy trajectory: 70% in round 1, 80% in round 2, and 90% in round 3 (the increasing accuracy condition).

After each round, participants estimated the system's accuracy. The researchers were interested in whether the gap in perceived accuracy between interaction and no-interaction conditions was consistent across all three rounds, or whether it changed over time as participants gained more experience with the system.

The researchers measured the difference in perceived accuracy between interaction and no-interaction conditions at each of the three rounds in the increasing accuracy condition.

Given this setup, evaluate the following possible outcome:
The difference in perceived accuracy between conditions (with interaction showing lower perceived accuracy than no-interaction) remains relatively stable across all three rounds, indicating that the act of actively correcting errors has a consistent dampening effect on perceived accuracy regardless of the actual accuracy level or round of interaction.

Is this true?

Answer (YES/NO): YES